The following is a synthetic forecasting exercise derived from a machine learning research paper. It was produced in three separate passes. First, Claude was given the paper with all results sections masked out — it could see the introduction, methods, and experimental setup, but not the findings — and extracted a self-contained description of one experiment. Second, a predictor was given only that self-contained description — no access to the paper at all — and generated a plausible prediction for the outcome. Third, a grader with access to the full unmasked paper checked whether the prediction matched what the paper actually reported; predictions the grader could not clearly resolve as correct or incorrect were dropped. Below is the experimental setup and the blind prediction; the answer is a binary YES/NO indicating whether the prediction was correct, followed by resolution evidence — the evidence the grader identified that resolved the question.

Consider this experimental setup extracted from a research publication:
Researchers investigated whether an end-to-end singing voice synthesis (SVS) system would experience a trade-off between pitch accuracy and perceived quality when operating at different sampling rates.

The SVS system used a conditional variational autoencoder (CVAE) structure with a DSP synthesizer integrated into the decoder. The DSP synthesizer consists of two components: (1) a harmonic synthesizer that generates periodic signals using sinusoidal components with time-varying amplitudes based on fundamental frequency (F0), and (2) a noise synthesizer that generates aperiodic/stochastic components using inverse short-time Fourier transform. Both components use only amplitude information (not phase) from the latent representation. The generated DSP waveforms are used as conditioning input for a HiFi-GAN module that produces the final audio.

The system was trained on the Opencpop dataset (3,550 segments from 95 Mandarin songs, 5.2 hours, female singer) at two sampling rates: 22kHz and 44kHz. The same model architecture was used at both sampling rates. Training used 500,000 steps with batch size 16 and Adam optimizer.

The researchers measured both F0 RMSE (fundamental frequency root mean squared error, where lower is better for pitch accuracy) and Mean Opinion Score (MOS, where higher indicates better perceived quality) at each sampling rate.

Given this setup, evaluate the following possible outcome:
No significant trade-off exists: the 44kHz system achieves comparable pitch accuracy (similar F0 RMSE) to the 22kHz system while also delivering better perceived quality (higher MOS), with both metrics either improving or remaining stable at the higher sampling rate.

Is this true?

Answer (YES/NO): NO